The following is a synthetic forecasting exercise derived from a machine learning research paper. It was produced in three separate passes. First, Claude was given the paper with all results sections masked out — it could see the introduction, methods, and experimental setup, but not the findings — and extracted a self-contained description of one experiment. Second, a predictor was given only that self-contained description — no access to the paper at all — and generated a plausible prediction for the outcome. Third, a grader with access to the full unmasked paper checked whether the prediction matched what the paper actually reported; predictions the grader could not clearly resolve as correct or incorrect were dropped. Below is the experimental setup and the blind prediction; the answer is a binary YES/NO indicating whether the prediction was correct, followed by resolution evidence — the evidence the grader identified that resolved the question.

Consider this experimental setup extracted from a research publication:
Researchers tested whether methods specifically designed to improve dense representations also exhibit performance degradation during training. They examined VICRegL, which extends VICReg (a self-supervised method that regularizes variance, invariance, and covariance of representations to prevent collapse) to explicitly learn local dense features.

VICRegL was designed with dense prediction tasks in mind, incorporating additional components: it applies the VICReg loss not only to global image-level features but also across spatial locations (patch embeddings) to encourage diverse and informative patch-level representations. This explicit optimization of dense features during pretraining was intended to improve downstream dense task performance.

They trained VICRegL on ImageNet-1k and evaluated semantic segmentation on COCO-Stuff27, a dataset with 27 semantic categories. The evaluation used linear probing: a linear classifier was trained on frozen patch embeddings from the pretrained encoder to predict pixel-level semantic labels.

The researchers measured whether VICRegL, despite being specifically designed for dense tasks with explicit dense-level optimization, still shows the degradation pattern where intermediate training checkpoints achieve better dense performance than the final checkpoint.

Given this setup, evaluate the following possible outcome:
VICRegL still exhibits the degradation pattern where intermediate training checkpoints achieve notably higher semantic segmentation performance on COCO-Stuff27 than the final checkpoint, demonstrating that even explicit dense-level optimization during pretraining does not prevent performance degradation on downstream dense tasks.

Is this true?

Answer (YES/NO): YES